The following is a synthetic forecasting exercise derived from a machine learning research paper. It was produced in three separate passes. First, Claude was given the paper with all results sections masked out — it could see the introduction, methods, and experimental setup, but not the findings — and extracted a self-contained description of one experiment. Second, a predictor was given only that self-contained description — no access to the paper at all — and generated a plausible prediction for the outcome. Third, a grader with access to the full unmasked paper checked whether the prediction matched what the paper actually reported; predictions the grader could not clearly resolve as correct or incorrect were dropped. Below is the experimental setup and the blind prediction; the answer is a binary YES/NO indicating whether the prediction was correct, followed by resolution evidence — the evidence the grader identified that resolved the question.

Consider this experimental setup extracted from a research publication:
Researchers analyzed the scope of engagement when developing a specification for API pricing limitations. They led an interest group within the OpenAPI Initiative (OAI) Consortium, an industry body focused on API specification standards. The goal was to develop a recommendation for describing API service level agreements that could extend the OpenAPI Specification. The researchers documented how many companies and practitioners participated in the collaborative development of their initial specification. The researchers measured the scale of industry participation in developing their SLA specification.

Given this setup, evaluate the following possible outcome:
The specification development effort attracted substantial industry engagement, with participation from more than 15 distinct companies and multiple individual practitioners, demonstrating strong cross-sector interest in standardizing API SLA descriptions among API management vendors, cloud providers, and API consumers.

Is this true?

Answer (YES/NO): NO